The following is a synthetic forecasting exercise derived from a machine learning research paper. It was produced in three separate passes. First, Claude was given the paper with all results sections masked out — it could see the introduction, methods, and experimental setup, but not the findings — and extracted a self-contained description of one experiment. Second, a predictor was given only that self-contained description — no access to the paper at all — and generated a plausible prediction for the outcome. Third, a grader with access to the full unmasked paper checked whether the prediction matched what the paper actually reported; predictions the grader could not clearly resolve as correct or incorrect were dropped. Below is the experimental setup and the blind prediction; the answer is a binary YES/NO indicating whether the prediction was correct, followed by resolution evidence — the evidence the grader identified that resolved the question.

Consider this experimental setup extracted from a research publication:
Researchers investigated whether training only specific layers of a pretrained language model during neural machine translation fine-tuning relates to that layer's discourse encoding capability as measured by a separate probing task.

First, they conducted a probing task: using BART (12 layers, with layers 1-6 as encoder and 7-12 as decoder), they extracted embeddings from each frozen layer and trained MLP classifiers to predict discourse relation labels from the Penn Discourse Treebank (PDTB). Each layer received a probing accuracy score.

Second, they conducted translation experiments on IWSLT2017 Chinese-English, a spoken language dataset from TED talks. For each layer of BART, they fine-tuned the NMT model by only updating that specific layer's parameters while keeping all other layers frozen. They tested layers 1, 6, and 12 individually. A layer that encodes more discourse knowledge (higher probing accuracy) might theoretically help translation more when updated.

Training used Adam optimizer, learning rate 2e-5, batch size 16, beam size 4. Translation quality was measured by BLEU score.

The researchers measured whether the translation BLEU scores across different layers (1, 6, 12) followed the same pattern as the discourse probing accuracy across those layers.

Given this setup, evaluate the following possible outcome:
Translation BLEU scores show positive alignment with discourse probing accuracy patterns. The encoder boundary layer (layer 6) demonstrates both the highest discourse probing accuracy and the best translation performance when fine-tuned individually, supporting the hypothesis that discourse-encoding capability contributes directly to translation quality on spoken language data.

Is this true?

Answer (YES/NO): NO